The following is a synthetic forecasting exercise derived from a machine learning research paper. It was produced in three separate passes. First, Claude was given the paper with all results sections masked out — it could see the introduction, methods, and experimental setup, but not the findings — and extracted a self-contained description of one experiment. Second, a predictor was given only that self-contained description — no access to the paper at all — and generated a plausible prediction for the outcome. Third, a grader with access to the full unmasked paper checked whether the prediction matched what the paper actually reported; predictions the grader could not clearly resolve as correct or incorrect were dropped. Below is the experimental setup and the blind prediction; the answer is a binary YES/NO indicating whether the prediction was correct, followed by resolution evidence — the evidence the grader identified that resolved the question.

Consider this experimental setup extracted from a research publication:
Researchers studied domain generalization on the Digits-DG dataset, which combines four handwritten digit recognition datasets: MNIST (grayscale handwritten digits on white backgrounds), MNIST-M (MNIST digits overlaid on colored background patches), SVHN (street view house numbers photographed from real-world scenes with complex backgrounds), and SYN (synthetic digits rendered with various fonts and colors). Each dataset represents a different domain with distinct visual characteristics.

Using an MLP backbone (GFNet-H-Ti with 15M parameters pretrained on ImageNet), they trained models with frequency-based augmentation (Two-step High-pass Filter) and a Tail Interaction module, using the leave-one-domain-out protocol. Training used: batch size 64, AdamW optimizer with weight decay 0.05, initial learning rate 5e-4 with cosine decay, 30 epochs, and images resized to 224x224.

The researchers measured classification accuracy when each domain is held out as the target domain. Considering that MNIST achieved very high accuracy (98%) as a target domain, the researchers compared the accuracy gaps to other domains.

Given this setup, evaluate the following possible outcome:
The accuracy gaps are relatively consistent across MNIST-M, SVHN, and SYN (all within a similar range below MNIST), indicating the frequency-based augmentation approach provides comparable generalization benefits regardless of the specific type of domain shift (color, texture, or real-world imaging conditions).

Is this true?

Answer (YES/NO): NO